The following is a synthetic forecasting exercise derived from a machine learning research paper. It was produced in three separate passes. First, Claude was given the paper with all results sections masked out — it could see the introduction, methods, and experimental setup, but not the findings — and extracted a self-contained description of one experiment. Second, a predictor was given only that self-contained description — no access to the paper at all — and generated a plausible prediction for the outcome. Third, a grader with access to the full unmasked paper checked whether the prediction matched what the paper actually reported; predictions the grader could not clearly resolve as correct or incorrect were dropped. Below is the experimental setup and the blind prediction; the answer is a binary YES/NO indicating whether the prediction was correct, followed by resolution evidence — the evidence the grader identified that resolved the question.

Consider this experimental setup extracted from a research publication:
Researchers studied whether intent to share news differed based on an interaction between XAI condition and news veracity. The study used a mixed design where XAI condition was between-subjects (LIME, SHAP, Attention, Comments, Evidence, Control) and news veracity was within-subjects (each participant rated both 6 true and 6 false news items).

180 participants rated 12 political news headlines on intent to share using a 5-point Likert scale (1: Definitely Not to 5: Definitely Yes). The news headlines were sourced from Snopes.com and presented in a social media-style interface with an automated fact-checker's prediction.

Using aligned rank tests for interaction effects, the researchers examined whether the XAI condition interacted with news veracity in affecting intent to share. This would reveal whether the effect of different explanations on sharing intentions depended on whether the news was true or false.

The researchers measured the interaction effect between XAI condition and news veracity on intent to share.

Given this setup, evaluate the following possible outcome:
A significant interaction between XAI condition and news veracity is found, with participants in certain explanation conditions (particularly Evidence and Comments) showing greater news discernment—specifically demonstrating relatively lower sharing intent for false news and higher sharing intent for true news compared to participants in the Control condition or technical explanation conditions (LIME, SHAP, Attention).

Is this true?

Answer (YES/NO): NO